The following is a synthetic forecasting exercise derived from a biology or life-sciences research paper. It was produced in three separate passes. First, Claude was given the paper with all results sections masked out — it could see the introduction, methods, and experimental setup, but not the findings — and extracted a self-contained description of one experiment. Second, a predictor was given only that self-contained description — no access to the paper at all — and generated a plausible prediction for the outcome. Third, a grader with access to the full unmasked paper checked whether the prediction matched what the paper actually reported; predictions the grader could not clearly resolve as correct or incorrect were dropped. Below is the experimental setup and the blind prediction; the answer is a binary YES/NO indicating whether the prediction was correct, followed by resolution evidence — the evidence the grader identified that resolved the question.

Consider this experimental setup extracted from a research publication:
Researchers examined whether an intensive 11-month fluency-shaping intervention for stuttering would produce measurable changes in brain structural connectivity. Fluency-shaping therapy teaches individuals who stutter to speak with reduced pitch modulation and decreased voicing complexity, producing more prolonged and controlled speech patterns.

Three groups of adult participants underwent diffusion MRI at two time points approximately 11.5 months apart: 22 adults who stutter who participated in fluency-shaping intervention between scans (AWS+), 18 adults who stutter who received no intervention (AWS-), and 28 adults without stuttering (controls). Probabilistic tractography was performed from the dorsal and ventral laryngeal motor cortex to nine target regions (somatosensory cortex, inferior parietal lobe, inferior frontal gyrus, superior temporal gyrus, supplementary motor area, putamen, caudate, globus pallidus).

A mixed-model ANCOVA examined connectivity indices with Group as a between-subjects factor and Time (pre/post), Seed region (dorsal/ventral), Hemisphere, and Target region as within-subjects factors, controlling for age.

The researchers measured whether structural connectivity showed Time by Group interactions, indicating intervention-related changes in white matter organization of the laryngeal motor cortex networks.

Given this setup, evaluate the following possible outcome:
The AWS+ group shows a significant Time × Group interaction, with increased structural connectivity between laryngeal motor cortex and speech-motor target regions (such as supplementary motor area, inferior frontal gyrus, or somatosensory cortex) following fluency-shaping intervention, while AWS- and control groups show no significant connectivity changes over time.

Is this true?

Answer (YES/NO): NO